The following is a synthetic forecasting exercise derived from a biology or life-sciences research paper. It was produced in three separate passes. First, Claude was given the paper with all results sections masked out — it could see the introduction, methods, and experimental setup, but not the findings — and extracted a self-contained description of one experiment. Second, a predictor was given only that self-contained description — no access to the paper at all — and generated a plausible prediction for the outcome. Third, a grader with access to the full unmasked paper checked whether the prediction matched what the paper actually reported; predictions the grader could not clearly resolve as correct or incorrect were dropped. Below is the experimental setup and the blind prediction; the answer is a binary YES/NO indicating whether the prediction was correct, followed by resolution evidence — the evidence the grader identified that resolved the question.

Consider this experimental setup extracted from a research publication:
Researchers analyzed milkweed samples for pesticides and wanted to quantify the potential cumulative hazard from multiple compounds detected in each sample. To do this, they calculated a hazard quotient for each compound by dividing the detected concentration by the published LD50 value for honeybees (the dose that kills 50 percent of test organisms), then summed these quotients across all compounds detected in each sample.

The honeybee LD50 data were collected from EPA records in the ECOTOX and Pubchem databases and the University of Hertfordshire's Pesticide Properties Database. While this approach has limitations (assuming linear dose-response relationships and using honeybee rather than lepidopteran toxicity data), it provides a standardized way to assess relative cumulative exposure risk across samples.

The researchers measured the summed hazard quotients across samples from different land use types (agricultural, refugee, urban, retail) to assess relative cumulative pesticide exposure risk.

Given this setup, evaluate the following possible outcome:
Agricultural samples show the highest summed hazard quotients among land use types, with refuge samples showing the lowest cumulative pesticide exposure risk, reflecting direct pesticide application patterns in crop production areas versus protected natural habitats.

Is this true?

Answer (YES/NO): NO